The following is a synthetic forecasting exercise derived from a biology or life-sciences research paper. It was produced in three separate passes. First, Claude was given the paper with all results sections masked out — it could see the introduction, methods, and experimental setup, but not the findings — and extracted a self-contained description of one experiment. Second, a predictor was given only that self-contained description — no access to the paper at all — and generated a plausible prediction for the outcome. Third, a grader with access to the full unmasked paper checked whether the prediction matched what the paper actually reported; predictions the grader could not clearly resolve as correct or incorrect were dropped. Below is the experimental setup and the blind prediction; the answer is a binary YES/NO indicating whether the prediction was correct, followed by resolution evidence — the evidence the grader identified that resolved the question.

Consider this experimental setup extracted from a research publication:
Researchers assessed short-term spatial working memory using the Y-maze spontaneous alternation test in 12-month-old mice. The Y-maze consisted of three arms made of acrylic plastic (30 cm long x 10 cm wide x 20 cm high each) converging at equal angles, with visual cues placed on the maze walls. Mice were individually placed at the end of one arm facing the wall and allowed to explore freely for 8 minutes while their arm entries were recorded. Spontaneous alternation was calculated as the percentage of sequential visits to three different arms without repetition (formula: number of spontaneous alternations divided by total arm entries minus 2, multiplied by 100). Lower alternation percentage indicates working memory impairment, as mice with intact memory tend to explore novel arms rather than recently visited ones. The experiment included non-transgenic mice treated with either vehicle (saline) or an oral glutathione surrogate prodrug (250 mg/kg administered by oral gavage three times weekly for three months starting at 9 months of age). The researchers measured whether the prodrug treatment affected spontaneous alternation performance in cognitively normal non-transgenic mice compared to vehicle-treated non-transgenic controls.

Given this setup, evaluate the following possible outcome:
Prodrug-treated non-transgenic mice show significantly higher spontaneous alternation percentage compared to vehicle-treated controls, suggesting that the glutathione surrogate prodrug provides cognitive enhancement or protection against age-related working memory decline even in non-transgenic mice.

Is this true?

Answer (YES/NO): NO